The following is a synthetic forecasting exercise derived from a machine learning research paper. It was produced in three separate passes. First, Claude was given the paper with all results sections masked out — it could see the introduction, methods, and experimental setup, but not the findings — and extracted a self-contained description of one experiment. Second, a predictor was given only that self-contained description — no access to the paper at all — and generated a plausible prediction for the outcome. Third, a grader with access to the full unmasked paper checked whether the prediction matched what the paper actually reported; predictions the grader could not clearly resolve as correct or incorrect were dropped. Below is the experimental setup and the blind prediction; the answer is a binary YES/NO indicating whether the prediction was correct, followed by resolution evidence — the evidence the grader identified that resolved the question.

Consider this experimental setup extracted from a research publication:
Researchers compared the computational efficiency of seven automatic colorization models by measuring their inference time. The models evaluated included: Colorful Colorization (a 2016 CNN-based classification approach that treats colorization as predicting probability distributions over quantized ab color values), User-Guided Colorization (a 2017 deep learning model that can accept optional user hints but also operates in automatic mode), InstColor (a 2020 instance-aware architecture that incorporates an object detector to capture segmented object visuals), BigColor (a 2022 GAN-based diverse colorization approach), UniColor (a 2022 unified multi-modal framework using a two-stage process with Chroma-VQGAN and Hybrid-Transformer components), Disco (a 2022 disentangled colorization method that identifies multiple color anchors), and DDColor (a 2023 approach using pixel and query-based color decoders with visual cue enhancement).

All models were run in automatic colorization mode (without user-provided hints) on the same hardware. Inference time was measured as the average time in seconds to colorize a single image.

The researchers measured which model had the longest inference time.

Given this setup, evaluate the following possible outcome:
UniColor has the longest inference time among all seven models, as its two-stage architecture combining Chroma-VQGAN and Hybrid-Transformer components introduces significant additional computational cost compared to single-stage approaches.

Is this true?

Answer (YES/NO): YES